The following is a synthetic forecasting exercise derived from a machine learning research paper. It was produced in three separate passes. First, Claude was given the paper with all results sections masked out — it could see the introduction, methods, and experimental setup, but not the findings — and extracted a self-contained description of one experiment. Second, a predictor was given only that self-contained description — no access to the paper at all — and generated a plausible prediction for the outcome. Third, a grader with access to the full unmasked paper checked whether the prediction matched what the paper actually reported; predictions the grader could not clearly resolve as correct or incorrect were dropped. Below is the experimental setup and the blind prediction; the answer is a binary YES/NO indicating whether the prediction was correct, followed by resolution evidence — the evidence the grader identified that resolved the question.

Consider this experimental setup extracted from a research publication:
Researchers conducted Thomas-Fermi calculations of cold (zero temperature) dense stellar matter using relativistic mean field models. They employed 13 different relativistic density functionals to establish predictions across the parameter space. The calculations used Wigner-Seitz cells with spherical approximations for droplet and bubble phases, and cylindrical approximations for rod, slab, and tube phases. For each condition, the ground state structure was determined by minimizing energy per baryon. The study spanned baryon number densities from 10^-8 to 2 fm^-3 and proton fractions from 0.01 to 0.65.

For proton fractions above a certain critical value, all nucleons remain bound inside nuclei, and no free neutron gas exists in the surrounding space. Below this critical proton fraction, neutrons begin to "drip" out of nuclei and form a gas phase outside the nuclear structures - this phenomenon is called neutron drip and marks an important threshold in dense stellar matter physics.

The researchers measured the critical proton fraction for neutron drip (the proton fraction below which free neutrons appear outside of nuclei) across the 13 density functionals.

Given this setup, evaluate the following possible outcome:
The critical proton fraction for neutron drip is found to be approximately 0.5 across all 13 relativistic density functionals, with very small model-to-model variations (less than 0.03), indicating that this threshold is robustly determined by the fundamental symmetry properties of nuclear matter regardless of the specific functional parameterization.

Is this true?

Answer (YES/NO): NO